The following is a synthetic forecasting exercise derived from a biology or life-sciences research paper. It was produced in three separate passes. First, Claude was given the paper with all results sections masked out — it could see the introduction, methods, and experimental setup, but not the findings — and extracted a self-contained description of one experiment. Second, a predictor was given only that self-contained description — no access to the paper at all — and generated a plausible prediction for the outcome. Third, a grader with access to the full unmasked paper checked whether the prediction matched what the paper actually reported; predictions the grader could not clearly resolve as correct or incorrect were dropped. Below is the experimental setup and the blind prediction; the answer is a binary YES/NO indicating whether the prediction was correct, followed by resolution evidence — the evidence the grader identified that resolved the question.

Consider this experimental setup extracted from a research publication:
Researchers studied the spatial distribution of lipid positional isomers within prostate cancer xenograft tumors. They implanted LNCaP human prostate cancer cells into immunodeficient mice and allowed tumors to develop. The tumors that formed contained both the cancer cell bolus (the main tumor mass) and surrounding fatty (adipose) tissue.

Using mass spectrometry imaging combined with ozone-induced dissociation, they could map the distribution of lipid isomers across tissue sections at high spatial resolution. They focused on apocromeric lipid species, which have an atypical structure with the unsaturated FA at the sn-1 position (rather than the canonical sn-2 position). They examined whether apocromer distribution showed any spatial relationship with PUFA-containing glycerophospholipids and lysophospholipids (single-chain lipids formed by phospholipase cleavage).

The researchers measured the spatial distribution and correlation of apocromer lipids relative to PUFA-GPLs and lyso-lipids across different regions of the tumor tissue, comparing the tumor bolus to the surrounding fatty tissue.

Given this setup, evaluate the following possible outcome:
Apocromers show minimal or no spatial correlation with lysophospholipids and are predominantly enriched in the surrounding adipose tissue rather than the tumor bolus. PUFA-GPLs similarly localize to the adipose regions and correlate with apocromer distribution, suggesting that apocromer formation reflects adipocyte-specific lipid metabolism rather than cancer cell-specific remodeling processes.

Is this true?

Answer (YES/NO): NO